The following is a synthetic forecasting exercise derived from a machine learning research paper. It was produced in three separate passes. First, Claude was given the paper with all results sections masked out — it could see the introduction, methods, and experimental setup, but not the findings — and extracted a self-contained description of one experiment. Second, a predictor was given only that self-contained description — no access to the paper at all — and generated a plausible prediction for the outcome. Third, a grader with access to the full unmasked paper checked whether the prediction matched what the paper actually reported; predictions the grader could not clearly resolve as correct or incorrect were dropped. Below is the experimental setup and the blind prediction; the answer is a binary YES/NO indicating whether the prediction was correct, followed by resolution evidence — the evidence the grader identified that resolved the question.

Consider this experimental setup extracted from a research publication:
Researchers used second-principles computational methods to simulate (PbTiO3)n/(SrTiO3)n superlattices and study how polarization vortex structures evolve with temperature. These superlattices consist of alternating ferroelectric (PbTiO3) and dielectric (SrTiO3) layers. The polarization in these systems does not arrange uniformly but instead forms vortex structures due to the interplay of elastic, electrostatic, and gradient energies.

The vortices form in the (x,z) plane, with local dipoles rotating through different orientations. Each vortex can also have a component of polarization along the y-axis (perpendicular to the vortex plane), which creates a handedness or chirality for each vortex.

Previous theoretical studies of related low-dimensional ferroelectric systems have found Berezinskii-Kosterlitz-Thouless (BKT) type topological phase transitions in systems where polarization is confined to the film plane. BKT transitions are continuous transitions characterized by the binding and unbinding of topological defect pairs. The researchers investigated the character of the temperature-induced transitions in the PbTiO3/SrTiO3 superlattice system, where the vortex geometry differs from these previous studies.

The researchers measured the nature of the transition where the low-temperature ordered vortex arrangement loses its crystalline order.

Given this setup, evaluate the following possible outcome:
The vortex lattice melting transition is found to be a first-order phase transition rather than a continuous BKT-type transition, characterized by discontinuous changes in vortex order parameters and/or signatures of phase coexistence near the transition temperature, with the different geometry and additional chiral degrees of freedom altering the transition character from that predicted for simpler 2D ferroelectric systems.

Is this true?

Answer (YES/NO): YES